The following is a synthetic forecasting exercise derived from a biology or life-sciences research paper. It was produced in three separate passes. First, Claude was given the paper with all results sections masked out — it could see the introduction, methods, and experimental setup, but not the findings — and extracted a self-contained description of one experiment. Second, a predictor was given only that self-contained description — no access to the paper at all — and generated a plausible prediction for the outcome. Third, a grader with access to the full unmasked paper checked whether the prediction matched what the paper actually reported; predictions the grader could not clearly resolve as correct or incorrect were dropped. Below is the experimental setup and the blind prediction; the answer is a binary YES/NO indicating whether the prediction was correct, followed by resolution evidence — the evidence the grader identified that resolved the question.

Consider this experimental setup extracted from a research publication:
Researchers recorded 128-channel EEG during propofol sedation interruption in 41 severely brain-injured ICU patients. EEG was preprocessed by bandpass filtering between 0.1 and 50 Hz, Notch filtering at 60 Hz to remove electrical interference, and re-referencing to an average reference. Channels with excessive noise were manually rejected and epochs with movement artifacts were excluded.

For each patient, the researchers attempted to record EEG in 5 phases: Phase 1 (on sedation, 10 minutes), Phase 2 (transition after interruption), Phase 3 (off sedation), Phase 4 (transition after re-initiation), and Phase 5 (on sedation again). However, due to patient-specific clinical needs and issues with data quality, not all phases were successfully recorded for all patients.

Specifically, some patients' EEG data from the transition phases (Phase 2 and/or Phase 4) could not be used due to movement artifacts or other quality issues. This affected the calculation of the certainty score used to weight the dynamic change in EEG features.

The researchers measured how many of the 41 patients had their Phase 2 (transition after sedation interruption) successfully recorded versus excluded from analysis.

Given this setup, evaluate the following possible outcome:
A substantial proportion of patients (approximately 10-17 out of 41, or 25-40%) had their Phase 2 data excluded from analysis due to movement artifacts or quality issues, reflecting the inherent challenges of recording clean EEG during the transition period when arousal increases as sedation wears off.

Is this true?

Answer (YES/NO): NO